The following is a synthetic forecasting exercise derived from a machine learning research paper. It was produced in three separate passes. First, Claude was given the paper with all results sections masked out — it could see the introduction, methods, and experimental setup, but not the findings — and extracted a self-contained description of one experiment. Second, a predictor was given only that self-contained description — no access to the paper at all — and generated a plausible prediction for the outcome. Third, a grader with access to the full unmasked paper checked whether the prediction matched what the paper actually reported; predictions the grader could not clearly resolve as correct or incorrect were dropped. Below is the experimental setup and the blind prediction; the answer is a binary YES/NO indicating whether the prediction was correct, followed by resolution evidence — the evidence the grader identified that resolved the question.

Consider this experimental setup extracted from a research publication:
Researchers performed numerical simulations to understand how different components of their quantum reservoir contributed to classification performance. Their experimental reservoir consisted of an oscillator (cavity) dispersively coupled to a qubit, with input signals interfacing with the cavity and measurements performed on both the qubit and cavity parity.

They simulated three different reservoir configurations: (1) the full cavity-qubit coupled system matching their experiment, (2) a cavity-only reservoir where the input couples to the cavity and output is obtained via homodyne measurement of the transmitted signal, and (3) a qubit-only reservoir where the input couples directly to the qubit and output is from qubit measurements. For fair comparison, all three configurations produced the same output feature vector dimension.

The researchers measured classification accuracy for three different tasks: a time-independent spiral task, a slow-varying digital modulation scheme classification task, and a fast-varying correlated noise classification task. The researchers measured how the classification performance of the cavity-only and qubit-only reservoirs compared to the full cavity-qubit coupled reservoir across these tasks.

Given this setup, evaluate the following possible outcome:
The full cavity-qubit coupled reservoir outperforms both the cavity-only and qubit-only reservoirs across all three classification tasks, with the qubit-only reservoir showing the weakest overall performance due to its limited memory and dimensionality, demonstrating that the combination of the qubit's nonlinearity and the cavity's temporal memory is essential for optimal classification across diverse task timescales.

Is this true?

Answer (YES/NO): NO